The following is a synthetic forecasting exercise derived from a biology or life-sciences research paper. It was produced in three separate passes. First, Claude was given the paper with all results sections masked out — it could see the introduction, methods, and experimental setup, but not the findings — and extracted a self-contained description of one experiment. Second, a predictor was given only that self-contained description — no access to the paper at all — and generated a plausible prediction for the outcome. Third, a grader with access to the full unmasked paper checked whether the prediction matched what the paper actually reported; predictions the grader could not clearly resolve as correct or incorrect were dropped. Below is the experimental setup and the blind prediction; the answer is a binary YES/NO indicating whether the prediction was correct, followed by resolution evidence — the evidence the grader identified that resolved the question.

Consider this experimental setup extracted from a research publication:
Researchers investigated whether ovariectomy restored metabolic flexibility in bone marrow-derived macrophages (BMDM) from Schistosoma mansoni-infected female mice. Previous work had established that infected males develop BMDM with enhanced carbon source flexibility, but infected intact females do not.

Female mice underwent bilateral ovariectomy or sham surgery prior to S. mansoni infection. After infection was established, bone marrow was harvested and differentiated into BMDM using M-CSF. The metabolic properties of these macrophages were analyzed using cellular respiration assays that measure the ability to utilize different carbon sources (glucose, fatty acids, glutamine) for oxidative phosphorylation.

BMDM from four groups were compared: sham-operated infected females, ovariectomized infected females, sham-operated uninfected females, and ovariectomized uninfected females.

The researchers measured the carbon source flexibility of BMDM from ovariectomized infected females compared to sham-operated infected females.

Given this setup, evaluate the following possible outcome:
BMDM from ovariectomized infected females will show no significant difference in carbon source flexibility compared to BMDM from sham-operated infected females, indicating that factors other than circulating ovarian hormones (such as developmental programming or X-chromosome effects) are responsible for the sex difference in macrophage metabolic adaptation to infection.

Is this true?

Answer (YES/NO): NO